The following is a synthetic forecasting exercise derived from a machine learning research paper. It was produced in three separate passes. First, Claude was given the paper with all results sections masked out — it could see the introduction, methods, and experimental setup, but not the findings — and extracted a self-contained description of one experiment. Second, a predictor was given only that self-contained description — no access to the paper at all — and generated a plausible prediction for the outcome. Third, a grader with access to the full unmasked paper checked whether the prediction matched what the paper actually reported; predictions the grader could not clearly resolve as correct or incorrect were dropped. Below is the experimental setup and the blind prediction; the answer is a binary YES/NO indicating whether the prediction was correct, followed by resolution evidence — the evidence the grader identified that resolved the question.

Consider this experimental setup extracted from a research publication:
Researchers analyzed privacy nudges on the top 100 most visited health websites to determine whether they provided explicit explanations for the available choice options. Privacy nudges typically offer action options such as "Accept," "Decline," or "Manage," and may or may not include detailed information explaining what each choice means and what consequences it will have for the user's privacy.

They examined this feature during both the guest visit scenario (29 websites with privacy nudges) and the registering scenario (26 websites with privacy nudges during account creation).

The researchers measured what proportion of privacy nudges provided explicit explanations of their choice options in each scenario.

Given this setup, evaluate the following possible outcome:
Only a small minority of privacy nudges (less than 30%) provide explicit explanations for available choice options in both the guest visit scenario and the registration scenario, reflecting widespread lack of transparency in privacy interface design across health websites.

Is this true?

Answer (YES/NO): NO